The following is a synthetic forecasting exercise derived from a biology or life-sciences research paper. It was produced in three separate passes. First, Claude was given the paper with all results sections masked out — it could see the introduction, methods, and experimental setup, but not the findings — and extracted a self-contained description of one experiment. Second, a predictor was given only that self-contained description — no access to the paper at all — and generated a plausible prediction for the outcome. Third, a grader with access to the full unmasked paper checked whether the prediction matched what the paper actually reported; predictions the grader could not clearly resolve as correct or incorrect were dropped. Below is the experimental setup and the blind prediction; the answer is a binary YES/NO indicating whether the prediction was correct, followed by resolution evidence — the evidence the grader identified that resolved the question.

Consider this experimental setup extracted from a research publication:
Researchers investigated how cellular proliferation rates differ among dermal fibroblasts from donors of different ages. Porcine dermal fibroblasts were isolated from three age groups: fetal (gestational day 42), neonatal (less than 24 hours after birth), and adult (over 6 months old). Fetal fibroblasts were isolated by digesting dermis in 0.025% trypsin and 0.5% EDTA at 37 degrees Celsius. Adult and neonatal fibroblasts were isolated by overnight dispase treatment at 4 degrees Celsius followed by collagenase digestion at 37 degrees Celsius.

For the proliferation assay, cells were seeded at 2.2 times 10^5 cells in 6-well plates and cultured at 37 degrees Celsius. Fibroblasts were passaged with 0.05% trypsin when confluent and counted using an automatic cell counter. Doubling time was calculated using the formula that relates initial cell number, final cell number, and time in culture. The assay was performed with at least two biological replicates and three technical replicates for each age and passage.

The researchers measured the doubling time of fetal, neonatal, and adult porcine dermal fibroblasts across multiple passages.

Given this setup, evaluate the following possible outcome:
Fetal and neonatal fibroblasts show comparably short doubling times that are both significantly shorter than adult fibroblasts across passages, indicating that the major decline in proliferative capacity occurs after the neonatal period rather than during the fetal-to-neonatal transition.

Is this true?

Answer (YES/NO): NO